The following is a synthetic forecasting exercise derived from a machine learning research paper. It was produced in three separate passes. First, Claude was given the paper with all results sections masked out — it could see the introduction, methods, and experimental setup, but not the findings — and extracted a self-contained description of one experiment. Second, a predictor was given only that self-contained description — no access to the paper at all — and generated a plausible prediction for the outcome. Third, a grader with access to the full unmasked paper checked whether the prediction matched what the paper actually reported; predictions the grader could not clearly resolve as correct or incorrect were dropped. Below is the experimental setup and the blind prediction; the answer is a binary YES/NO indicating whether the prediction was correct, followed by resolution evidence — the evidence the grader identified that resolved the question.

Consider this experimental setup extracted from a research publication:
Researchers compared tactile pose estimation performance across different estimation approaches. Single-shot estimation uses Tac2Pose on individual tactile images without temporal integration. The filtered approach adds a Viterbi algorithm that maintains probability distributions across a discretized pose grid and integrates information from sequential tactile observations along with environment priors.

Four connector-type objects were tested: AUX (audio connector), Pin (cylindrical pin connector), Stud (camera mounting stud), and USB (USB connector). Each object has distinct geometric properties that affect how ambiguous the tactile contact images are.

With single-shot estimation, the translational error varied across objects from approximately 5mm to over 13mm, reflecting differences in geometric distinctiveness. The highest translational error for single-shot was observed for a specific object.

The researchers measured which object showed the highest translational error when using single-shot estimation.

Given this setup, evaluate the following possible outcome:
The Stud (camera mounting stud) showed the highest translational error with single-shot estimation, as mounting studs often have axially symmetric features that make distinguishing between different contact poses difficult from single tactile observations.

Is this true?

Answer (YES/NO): YES